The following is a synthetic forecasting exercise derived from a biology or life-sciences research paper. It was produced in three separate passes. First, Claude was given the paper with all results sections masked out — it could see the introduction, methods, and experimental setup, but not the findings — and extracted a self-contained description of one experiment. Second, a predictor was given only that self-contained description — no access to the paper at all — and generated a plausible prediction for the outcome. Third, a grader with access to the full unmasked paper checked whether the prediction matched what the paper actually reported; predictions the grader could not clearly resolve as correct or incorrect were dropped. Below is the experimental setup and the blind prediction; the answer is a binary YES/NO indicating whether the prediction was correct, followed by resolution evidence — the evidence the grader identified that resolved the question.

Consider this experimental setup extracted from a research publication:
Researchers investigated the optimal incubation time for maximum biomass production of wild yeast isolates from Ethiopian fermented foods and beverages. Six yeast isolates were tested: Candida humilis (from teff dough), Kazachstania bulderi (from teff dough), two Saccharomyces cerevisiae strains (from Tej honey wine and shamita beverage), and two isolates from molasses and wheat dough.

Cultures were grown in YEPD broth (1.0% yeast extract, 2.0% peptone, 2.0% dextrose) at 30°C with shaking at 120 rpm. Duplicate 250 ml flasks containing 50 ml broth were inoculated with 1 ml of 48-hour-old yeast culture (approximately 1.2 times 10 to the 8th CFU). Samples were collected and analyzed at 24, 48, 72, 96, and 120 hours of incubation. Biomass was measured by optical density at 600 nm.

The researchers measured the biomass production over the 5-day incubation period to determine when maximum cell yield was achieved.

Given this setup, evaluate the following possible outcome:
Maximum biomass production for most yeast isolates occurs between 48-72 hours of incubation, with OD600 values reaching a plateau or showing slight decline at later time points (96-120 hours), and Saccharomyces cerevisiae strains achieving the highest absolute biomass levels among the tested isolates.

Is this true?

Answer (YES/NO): NO